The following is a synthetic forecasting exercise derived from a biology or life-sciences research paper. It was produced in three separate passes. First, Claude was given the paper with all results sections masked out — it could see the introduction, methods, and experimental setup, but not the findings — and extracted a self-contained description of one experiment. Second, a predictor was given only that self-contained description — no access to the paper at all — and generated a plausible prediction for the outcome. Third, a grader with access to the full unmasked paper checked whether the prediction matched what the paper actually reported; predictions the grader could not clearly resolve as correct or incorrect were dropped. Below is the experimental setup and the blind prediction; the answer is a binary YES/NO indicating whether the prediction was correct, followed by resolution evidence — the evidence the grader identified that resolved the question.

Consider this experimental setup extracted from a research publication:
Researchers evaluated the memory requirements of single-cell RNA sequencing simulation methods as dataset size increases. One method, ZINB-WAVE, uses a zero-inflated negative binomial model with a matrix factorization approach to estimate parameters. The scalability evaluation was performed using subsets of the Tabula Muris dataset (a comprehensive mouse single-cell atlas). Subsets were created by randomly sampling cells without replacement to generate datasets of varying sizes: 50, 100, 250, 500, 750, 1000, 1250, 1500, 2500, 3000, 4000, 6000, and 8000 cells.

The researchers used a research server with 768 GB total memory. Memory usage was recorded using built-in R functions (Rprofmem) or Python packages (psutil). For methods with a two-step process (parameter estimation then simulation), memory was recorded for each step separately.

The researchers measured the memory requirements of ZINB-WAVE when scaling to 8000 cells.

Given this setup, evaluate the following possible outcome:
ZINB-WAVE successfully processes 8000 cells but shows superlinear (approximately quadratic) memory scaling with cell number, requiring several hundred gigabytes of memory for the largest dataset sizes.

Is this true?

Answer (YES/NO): NO